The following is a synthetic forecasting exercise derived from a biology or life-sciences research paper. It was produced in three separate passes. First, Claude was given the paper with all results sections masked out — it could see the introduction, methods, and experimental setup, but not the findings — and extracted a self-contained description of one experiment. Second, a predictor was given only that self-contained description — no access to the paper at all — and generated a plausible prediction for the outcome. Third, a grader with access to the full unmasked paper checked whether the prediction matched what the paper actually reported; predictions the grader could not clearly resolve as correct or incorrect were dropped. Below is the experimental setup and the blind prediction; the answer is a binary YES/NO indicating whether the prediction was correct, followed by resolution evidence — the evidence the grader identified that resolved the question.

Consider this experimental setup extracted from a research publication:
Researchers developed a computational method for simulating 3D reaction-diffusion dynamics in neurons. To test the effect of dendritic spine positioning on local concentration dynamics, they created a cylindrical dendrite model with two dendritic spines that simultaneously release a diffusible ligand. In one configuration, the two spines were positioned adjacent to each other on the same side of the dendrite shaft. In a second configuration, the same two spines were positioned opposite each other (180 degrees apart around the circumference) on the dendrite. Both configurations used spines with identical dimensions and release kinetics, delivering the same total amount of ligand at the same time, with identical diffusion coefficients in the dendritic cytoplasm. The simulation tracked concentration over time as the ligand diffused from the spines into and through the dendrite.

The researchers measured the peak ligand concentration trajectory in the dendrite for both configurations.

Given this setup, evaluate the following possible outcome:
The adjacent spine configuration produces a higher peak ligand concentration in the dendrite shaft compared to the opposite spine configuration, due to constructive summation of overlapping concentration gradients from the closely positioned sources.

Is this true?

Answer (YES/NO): NO